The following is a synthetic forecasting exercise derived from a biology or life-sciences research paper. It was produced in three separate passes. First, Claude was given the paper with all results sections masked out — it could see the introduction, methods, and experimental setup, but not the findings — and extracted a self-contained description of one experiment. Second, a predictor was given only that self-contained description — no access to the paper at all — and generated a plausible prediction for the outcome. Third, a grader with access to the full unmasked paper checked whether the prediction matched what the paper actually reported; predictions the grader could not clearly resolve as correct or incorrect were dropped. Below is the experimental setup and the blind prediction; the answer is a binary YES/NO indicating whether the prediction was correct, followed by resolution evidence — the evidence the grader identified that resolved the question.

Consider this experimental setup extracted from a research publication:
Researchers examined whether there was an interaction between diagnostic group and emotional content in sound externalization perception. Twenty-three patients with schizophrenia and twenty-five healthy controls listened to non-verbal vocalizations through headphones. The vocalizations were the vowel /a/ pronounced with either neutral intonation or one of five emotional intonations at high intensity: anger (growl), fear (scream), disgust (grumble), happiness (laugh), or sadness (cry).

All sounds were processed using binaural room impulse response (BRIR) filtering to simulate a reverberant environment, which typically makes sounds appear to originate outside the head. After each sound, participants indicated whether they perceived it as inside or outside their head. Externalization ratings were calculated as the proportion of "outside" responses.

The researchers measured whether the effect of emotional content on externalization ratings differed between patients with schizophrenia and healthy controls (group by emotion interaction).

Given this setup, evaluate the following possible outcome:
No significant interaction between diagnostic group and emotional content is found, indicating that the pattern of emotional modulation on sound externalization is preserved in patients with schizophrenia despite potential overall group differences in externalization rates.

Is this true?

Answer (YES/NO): YES